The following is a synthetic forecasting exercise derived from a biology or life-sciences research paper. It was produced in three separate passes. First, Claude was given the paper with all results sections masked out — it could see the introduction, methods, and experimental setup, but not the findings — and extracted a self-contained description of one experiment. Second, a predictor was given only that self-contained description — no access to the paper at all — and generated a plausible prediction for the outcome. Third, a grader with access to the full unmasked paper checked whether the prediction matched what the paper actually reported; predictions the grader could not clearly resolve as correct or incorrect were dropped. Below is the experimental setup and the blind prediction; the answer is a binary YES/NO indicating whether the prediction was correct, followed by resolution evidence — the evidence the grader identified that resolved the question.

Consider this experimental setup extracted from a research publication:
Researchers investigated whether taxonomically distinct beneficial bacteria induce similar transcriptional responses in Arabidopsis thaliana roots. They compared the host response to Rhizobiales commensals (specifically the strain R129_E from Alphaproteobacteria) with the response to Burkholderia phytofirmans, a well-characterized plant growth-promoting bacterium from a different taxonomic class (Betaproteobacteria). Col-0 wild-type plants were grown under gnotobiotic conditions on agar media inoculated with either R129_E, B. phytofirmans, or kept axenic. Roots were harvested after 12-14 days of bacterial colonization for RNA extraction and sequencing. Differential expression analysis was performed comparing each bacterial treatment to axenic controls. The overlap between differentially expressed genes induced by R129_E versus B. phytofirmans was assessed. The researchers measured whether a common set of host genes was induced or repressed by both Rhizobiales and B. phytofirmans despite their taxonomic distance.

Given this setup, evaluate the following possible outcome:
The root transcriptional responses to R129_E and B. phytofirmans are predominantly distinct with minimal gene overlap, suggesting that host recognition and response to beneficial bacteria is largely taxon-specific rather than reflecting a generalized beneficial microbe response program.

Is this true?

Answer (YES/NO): NO